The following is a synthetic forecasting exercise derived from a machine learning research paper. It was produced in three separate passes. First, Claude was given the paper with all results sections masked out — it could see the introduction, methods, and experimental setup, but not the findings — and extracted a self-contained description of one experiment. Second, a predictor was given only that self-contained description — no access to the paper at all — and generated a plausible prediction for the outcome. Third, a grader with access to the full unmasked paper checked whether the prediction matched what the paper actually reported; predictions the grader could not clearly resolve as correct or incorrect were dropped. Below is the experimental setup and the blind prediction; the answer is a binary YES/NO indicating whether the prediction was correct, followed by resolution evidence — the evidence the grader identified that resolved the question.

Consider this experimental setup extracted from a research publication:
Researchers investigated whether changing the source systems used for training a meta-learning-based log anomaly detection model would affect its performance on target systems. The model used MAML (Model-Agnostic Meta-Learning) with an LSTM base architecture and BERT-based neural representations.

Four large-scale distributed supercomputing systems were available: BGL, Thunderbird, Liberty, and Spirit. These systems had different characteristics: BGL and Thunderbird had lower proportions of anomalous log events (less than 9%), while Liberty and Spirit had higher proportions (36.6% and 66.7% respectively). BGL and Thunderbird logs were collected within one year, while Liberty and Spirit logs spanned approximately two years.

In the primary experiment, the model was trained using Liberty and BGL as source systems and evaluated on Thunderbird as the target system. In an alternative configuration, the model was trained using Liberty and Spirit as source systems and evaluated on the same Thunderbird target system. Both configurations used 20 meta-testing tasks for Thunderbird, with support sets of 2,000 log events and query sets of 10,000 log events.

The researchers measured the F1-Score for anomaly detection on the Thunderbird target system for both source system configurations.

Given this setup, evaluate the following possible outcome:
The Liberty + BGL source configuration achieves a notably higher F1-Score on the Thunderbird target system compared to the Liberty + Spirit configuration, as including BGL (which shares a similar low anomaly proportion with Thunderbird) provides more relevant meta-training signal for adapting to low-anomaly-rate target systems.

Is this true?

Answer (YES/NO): YES